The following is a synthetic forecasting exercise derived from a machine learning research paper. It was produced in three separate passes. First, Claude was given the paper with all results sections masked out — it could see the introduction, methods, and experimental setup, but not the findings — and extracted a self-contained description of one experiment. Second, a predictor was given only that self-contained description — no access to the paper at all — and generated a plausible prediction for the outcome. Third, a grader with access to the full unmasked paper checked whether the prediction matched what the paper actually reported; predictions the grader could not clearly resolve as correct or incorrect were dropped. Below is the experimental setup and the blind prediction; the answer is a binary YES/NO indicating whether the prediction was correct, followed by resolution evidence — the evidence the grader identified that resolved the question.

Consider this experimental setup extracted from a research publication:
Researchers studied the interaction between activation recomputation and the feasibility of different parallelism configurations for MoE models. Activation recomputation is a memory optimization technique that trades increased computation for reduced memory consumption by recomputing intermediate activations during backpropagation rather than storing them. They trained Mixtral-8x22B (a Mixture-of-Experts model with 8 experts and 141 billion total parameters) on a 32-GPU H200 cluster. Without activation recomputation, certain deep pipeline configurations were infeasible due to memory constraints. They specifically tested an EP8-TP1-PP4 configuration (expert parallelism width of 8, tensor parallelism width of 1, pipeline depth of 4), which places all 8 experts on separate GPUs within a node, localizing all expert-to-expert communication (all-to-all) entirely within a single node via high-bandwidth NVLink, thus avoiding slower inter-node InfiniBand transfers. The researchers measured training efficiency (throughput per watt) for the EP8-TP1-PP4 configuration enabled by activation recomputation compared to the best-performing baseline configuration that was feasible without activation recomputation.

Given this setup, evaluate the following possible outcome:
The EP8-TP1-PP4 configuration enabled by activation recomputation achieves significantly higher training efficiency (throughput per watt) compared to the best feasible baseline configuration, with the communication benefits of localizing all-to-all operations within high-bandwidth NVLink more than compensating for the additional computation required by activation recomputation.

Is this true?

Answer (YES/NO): YES